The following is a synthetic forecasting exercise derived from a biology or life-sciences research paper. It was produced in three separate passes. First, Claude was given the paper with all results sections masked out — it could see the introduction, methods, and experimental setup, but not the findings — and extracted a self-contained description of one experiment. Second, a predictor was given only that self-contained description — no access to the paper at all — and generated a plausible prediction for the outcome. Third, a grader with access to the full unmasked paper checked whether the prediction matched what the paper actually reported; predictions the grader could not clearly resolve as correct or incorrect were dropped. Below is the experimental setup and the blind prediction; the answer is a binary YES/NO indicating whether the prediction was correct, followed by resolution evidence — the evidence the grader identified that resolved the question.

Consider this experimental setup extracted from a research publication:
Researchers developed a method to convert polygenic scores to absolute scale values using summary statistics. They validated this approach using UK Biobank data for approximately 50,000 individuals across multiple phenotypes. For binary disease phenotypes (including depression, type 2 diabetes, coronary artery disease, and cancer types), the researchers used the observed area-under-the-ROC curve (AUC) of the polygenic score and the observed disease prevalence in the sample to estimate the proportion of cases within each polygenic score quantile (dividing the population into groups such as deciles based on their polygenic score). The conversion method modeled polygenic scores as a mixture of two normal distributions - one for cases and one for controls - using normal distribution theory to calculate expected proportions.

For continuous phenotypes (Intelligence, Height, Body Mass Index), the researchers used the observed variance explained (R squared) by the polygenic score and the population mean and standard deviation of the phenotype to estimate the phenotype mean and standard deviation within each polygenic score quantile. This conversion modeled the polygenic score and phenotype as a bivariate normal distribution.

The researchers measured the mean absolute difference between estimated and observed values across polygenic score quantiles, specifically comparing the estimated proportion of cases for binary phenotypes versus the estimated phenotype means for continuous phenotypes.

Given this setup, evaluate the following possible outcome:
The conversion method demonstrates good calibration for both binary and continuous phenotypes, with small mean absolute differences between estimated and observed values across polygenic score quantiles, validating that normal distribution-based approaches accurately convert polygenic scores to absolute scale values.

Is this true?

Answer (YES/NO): YES